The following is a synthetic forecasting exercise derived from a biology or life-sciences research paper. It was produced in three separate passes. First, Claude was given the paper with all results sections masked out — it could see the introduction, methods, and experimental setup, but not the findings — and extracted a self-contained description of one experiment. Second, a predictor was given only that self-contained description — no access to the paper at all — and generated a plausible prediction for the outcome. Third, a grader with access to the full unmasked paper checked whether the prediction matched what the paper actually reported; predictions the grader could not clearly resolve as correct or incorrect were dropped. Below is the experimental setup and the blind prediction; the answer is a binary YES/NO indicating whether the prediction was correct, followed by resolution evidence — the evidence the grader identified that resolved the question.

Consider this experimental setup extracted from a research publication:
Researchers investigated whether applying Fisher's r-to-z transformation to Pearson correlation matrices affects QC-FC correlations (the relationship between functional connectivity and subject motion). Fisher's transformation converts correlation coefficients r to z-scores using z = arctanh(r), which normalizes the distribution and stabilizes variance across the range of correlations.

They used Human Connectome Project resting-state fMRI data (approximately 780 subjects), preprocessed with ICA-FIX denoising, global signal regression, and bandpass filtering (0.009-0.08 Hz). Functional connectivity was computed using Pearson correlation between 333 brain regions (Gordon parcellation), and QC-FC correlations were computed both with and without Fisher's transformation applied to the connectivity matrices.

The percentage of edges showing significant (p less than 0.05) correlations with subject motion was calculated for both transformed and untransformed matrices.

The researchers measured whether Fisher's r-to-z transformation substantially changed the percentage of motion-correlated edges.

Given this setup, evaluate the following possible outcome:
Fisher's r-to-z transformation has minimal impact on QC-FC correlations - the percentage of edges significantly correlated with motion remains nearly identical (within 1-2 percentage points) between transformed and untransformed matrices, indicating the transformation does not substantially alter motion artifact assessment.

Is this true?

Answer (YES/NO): YES